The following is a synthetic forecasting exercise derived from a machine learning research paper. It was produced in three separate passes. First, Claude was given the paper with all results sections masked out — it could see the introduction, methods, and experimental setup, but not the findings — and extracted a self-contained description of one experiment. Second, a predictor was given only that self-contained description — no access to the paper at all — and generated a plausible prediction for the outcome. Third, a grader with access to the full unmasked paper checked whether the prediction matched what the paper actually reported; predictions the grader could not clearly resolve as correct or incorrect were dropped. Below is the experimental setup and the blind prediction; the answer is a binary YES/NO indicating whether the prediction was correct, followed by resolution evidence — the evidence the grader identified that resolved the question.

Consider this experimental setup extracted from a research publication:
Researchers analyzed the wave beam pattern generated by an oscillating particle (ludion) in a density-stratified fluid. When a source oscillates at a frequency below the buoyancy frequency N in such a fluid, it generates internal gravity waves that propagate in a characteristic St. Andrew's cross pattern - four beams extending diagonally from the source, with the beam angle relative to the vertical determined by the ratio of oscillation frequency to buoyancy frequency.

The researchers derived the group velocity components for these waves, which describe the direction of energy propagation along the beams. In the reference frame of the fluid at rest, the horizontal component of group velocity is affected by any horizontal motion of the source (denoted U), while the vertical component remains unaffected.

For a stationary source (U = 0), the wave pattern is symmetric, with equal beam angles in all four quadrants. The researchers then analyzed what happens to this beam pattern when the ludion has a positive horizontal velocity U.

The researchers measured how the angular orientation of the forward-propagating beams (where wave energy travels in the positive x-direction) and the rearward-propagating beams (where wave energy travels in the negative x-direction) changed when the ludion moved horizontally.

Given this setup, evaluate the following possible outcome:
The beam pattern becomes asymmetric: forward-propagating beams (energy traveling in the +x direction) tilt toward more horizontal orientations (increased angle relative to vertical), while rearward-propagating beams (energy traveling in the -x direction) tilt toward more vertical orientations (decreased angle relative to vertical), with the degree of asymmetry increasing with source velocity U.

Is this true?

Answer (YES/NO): NO